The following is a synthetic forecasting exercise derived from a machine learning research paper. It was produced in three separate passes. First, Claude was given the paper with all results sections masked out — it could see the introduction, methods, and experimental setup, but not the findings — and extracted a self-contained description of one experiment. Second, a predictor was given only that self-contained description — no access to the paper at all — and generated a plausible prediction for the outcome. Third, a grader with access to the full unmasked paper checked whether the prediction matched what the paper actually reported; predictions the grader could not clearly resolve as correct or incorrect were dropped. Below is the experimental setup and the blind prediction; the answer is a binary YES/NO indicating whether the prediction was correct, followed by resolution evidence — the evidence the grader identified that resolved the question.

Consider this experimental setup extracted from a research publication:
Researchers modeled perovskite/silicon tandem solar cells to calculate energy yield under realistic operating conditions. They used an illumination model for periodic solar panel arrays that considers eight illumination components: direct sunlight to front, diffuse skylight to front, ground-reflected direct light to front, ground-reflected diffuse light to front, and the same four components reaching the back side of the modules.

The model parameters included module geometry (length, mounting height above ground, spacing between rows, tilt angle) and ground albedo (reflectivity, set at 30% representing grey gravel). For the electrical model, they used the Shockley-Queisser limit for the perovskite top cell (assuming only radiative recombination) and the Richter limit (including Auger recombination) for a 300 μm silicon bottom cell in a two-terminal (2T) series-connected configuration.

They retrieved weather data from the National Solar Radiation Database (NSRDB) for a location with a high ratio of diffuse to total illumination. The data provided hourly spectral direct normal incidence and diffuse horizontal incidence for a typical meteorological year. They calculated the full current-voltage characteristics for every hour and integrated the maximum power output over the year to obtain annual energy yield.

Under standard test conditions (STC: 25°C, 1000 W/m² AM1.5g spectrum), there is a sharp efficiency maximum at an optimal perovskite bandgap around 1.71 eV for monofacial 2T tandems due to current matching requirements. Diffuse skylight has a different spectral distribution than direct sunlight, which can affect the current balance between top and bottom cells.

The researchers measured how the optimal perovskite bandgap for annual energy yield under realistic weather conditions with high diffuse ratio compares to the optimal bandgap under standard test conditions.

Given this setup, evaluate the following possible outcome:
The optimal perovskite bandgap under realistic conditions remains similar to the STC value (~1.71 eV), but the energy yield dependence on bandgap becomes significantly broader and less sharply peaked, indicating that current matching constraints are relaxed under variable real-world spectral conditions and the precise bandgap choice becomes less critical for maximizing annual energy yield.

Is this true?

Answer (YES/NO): NO